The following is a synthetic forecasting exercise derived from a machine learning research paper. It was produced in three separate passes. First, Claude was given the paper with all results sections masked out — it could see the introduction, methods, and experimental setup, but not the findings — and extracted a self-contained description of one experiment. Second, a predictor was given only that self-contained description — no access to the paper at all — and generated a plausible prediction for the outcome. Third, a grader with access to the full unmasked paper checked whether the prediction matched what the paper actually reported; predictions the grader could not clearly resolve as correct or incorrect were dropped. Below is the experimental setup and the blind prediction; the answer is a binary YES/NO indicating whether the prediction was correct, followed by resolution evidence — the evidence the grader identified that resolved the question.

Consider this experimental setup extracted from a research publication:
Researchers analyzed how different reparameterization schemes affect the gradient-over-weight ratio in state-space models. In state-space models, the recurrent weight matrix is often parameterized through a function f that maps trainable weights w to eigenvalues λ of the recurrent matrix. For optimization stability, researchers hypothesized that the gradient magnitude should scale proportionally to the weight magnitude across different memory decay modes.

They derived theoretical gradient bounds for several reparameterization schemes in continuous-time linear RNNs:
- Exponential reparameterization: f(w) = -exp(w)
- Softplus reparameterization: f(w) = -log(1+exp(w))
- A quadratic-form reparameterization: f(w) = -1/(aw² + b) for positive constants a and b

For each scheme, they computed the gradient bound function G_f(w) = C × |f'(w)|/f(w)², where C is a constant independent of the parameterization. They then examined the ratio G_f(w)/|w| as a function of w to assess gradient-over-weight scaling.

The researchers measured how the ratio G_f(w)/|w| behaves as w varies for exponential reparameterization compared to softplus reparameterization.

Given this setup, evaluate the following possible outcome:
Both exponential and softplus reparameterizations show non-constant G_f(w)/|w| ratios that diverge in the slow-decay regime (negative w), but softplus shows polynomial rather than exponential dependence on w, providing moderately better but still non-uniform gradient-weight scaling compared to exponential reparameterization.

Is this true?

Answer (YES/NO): NO